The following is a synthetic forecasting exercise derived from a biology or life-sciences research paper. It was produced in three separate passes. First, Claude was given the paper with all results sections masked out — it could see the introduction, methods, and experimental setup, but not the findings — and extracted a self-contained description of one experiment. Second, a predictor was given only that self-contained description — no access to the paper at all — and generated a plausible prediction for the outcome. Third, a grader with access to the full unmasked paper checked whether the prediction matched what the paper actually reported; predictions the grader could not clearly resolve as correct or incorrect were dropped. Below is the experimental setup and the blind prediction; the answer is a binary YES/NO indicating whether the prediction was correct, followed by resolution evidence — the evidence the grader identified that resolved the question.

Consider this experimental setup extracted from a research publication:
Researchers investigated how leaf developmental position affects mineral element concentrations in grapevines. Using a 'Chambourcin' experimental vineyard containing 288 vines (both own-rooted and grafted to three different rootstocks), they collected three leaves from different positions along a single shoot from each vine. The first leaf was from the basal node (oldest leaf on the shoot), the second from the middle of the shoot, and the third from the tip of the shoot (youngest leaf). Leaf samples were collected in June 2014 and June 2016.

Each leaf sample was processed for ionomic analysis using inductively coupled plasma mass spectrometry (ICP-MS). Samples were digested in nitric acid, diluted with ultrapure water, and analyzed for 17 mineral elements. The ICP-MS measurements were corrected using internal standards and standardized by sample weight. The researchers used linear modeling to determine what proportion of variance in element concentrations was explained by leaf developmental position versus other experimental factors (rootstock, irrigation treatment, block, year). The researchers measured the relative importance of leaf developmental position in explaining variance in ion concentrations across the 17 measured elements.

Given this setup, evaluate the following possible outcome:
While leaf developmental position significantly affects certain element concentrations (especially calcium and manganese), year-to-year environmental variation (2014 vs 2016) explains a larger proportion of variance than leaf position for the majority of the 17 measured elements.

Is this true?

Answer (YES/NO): NO